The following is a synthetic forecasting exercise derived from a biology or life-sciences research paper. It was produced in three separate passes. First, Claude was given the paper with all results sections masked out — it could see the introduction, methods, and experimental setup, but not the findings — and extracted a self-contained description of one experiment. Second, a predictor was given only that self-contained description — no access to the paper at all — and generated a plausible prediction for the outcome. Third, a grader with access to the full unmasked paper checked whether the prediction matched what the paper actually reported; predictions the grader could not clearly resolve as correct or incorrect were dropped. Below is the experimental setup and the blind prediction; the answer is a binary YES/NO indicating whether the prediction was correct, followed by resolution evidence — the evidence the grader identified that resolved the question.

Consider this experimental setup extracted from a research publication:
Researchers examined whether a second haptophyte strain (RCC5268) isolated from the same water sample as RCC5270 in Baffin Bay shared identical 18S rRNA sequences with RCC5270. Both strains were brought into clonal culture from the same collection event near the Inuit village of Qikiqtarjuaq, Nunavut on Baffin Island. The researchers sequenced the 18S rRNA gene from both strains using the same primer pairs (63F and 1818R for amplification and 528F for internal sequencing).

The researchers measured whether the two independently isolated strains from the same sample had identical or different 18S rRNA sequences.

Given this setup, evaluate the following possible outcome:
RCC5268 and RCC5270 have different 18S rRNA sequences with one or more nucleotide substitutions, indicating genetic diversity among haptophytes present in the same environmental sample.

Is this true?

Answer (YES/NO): NO